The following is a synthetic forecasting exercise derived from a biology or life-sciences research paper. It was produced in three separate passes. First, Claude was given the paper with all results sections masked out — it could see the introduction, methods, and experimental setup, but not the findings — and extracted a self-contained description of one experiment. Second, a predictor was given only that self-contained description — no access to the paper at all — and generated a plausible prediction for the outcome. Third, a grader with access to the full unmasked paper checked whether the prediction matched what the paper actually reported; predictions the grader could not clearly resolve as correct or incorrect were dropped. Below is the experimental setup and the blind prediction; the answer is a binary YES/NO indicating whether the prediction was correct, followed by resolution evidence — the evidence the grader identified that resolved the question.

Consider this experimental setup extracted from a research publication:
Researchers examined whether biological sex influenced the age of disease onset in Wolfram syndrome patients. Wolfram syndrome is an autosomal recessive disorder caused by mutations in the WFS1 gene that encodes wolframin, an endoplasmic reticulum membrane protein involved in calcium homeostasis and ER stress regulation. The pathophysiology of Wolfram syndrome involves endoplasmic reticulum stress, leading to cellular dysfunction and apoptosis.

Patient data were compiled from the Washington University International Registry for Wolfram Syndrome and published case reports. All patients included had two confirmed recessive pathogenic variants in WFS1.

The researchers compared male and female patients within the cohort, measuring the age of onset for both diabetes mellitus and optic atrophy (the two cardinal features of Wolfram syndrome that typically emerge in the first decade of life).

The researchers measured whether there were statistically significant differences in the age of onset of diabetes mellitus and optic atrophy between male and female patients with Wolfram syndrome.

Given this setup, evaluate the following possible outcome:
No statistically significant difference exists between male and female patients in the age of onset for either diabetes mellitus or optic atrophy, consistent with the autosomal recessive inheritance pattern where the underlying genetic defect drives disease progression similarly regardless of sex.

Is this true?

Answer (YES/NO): YES